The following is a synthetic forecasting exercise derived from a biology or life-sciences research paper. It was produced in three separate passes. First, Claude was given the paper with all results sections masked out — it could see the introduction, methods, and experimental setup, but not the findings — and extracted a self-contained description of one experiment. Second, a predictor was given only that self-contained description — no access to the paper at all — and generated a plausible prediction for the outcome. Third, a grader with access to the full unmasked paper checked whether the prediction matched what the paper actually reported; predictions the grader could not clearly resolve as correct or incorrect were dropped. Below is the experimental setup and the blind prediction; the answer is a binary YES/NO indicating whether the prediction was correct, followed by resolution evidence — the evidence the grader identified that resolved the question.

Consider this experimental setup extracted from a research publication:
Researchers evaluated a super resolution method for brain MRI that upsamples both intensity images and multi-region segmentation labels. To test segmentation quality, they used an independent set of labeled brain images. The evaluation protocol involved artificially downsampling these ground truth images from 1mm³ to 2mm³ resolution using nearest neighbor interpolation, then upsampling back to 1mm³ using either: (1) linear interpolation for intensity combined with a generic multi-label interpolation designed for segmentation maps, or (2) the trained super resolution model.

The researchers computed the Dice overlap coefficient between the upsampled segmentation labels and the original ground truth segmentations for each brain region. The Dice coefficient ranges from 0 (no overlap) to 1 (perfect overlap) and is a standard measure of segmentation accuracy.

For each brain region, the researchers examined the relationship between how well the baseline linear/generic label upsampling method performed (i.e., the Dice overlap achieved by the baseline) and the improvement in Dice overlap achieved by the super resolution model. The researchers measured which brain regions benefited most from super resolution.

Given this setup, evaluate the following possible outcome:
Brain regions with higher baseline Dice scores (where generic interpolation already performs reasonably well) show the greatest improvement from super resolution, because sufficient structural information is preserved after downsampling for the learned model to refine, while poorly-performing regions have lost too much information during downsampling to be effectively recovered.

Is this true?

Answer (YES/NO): NO